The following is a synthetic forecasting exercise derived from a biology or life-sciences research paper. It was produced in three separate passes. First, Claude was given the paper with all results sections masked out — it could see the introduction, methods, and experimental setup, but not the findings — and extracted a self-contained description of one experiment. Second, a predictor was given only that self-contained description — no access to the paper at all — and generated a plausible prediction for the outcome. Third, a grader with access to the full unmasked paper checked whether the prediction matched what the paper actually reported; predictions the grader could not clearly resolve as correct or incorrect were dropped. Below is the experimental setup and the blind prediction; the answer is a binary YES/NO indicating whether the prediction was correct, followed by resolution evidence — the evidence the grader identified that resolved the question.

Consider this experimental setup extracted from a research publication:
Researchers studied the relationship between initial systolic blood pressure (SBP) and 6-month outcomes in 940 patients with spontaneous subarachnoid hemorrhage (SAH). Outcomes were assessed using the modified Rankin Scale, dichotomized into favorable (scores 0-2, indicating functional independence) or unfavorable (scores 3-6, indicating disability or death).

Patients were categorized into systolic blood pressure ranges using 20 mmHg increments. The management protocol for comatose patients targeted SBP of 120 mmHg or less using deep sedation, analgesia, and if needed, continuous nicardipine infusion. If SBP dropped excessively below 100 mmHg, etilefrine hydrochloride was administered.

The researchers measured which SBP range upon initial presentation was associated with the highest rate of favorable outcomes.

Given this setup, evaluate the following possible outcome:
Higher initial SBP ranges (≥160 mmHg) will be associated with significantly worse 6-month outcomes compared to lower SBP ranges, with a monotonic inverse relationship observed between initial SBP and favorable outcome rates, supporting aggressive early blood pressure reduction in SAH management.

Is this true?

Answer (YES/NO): NO